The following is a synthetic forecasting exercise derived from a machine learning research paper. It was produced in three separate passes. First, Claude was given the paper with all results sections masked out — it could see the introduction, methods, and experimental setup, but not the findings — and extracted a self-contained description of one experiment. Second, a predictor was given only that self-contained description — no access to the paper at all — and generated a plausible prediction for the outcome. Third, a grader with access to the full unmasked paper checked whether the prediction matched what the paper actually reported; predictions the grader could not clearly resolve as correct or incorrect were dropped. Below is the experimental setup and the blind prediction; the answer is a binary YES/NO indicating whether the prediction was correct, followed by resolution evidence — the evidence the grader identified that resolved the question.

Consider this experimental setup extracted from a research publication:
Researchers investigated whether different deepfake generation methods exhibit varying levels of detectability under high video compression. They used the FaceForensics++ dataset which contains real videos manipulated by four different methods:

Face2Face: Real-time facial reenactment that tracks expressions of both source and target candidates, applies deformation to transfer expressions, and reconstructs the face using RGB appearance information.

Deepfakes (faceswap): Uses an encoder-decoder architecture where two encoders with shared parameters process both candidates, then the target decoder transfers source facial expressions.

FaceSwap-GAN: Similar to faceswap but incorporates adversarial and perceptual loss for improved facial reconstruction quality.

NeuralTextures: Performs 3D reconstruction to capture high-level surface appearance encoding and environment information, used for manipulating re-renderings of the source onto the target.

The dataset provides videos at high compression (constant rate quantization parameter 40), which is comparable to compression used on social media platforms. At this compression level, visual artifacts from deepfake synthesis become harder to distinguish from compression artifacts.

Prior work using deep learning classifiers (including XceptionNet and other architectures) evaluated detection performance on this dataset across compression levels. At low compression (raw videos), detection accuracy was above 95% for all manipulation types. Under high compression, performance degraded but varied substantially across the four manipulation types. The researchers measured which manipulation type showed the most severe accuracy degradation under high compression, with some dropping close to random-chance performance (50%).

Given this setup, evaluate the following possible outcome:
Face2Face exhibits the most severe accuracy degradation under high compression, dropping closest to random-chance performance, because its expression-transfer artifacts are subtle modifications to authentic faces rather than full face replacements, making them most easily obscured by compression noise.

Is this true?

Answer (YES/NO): NO